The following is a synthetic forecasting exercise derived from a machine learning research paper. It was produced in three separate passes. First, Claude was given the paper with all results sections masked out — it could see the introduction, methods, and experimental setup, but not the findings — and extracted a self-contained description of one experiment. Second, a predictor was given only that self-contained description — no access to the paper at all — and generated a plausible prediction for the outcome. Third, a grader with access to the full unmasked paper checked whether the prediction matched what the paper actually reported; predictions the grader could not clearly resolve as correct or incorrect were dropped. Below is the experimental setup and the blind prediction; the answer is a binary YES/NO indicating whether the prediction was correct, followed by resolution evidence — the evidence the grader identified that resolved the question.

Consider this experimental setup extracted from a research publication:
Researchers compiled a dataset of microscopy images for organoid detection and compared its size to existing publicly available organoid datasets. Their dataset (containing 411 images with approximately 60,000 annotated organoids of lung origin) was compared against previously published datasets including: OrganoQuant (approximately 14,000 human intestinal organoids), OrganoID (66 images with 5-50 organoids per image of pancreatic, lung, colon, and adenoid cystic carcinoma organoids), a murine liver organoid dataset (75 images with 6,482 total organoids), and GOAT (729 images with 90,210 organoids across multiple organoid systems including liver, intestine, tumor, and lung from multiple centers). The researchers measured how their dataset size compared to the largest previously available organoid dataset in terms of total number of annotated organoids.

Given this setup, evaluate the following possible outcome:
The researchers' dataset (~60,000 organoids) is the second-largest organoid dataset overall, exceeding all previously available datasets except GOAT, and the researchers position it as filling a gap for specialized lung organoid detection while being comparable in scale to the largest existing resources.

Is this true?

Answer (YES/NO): NO